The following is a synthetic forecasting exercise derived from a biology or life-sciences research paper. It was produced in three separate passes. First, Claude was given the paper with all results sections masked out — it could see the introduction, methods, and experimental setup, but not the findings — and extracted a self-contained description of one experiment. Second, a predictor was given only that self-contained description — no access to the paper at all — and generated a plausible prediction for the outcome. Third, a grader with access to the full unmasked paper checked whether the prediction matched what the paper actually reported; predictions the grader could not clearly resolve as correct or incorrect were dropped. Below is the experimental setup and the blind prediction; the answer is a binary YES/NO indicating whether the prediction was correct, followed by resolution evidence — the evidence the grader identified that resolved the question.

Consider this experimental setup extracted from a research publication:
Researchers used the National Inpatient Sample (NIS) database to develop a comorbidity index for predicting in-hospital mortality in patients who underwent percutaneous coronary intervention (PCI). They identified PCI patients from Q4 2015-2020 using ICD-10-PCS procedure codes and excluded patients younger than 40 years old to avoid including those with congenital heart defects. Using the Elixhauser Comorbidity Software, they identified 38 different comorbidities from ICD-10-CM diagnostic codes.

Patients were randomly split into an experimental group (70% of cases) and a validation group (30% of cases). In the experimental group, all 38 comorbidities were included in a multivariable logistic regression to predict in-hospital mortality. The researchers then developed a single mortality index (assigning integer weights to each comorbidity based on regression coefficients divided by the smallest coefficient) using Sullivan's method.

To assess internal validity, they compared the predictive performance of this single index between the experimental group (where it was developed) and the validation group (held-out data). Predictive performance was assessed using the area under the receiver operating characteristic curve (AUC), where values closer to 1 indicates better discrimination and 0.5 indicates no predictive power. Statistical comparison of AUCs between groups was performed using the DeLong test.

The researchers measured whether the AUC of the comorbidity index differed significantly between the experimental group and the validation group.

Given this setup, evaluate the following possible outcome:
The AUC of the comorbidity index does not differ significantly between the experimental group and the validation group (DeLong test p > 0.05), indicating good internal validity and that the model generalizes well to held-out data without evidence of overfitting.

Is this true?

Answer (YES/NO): NO